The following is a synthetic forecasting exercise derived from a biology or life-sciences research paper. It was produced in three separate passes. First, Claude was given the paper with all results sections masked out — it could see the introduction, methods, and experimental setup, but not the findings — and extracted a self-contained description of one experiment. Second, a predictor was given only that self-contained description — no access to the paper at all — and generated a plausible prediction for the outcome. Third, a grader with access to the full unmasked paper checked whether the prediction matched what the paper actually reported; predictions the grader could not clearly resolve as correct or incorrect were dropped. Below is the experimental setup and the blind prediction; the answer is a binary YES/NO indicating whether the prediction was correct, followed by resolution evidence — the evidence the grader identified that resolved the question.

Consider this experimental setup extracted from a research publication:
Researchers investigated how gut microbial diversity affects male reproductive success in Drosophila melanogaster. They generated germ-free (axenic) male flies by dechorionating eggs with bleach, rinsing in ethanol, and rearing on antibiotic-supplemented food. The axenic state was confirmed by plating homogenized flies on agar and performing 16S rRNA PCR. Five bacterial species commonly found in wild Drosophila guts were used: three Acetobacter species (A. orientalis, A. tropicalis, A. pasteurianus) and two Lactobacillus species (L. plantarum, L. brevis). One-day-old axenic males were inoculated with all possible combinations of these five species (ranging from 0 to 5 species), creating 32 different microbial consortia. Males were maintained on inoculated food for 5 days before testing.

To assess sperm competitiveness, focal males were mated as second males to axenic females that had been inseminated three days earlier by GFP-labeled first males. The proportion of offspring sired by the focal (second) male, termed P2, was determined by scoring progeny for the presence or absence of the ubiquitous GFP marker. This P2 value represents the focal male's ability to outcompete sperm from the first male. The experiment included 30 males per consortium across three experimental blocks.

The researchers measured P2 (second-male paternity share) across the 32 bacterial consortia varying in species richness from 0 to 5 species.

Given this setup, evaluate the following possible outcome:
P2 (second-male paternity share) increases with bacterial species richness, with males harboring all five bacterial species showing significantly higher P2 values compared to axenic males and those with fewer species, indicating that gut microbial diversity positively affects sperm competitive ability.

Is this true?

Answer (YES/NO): NO